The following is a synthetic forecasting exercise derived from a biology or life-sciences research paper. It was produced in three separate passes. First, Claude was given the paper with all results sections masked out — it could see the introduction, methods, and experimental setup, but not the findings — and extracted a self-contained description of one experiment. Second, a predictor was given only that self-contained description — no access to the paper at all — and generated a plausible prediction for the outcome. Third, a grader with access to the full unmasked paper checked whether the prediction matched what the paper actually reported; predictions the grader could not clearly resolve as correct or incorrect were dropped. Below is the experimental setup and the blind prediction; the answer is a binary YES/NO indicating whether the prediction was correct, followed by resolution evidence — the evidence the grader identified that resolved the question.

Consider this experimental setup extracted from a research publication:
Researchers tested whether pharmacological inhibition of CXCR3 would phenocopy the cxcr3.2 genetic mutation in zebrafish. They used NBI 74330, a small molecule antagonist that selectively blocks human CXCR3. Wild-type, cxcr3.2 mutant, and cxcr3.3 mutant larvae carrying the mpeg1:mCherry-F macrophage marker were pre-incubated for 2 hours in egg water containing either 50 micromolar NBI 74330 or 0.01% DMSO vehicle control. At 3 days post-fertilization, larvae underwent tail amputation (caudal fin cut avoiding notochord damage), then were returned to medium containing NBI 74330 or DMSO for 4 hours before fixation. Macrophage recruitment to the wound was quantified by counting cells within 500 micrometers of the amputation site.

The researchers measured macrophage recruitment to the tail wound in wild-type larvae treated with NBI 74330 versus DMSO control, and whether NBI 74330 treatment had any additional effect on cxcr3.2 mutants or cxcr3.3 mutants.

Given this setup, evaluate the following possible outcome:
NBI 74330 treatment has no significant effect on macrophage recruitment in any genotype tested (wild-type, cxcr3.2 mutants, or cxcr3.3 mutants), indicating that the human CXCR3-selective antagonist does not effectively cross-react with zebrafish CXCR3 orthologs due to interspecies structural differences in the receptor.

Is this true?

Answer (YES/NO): NO